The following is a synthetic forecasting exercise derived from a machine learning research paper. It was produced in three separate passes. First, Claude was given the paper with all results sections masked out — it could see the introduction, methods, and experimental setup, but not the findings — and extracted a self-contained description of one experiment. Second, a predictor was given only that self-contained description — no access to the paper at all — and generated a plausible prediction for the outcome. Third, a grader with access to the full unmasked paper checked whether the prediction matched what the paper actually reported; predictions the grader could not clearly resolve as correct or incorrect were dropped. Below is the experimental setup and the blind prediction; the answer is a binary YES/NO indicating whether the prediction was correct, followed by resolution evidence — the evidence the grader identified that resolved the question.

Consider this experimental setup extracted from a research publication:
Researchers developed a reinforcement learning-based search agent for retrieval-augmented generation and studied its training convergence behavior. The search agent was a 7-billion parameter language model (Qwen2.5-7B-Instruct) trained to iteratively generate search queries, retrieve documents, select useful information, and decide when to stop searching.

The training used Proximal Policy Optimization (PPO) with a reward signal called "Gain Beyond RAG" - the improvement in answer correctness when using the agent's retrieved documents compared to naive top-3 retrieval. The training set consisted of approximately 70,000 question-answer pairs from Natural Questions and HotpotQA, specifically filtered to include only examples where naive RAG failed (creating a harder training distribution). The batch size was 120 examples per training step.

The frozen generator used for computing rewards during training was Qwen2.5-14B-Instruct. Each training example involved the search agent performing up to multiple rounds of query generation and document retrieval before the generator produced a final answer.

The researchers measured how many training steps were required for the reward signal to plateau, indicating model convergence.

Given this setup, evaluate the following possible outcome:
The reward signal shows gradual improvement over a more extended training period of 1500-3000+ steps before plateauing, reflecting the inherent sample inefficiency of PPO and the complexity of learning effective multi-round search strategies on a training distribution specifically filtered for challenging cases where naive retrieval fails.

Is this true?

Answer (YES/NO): NO